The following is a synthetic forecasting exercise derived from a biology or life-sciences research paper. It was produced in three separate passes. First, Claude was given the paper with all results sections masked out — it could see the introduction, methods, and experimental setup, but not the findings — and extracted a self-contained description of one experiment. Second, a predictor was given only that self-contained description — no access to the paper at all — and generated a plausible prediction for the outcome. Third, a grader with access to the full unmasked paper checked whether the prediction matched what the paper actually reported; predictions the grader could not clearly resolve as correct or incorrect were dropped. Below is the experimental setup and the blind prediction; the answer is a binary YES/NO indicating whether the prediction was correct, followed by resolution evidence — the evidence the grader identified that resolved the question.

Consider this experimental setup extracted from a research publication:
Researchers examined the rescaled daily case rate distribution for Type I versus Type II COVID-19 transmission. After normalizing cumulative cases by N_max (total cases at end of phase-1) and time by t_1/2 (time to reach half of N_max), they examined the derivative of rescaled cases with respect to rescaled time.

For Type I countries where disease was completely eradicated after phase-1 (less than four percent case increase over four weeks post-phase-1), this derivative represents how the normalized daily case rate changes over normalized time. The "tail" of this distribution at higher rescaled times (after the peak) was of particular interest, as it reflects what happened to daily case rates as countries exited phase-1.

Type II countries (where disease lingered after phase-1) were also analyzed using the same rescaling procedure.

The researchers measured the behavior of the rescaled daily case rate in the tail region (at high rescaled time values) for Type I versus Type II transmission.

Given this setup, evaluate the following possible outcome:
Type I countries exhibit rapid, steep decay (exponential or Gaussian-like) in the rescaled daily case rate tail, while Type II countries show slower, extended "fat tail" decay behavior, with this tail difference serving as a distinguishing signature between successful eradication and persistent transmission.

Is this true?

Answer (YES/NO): YES